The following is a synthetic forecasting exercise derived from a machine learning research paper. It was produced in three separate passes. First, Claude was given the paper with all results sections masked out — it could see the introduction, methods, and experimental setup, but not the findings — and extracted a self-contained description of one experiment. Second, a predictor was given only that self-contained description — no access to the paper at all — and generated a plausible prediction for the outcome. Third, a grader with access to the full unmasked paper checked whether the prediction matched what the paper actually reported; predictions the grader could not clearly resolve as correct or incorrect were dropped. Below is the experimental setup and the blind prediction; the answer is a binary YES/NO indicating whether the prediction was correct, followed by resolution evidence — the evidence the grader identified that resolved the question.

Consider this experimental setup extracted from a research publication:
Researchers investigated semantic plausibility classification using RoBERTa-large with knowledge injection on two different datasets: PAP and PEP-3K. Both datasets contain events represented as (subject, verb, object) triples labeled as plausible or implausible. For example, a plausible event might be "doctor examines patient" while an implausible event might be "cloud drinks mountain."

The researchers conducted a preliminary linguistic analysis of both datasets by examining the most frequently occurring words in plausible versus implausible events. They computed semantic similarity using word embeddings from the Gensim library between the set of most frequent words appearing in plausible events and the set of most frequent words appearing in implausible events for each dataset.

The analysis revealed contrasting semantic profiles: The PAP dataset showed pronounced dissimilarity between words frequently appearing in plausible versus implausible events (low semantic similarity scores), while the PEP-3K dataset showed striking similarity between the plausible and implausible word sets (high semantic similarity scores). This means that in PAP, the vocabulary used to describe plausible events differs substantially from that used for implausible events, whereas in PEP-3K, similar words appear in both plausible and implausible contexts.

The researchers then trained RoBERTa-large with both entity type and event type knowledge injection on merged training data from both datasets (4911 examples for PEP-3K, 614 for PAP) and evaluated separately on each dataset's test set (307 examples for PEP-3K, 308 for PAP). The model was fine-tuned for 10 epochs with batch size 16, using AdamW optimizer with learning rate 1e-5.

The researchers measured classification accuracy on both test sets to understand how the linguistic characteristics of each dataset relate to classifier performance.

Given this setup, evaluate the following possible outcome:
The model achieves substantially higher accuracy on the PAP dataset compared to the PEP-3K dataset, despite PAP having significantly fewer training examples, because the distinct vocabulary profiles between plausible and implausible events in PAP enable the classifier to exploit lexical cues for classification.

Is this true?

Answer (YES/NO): NO